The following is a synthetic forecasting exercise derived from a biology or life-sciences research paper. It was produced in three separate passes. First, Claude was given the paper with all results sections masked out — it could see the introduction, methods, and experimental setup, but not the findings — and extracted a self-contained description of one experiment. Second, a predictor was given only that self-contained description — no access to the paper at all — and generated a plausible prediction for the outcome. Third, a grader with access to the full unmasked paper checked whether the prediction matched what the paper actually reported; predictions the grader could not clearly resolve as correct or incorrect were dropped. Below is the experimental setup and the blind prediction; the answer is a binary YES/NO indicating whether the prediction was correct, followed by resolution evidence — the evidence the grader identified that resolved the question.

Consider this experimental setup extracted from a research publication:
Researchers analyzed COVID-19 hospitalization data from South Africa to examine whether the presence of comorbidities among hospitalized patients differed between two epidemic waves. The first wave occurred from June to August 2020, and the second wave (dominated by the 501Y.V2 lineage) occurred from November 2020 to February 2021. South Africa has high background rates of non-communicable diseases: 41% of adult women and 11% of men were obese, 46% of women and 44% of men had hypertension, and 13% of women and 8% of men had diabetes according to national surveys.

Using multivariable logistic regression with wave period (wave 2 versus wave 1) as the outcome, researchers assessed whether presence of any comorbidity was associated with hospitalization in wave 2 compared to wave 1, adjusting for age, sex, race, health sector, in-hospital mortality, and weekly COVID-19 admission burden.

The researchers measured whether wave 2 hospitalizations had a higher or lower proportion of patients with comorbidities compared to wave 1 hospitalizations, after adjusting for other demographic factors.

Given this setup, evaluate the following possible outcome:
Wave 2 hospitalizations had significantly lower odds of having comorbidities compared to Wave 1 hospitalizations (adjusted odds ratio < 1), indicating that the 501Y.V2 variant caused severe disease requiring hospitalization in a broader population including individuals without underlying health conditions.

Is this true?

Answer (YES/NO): YES